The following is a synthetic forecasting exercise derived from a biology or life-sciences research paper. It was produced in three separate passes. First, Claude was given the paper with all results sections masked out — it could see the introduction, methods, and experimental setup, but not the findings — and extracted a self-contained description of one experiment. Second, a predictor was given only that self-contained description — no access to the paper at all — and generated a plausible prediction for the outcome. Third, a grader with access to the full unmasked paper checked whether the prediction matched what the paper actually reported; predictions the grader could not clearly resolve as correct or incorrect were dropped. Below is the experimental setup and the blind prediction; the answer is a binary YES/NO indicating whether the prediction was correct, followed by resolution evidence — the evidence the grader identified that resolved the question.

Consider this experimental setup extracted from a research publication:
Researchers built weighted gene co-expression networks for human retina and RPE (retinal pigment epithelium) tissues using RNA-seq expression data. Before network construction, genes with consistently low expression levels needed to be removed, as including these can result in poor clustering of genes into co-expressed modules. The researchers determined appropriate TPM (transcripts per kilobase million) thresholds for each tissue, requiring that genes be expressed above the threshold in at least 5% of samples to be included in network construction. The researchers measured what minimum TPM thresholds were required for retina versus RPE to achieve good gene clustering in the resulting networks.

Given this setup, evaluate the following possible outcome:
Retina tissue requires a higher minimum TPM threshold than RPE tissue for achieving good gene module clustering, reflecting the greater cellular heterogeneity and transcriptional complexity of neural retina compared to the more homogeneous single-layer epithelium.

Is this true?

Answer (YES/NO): NO